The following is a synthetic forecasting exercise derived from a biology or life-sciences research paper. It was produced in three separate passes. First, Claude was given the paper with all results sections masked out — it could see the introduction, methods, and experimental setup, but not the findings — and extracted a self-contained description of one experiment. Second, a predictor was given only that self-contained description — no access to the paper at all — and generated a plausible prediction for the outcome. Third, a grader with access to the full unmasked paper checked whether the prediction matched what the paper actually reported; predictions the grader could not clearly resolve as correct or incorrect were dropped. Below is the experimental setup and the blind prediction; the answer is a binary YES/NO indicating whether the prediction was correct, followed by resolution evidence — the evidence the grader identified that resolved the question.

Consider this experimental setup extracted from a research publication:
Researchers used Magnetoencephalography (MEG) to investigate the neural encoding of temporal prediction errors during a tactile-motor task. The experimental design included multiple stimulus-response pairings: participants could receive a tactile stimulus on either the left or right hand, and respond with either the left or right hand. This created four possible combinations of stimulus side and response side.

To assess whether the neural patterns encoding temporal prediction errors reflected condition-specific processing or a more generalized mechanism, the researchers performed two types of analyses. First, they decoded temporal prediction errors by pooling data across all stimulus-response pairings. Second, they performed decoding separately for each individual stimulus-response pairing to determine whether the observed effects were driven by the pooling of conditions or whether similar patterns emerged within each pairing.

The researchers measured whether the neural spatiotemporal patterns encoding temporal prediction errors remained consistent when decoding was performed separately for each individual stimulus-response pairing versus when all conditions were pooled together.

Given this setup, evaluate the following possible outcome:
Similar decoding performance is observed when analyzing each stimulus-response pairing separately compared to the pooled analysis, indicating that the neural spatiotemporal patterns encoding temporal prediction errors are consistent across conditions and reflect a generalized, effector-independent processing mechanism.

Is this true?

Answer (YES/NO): NO